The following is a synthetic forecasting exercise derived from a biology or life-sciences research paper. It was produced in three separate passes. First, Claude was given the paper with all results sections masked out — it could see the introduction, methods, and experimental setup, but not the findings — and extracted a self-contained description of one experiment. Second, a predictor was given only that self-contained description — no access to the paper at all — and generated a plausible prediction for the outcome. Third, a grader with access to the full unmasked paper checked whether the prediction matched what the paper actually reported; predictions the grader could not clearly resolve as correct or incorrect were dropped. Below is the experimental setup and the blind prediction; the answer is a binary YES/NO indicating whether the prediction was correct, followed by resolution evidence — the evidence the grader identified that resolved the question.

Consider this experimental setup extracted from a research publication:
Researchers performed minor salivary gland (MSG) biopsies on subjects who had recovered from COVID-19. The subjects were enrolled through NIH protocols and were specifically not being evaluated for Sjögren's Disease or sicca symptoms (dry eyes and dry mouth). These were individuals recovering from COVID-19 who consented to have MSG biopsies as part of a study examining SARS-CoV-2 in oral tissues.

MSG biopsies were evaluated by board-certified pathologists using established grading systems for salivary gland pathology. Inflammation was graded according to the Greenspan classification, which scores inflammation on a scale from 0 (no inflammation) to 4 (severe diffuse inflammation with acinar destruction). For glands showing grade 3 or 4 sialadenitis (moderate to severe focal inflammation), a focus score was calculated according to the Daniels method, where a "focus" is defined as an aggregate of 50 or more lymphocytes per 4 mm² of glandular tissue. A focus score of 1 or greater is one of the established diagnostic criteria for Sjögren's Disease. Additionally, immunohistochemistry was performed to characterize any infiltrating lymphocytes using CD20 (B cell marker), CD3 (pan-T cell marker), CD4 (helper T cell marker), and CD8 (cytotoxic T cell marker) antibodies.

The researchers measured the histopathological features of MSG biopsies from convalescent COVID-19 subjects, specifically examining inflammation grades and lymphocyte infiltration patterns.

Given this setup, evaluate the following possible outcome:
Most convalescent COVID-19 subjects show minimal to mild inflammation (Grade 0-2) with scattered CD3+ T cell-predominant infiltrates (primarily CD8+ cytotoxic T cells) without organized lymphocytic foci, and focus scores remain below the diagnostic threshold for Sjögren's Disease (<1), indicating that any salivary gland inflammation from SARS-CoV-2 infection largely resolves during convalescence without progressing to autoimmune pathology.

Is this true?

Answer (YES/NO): NO